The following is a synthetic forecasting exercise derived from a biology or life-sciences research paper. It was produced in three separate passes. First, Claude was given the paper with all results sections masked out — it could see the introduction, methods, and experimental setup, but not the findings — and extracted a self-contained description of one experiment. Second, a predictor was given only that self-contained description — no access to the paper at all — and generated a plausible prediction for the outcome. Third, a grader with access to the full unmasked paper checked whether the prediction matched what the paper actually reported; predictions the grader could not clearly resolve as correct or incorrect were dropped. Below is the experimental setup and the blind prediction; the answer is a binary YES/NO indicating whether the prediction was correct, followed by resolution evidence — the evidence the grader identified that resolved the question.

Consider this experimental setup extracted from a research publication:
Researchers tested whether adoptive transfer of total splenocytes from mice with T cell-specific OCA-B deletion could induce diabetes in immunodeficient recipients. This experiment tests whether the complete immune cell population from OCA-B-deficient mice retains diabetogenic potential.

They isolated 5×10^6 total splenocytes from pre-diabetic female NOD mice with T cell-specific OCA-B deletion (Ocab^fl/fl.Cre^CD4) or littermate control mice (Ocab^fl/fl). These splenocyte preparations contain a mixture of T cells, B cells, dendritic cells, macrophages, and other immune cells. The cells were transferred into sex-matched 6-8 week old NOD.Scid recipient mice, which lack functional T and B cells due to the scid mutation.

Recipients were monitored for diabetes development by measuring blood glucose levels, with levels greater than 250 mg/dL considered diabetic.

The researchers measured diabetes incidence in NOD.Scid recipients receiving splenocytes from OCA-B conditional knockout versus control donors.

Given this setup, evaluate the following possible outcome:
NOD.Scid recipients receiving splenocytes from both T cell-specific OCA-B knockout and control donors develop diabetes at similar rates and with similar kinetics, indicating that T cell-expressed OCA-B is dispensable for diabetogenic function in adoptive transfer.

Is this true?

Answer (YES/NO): NO